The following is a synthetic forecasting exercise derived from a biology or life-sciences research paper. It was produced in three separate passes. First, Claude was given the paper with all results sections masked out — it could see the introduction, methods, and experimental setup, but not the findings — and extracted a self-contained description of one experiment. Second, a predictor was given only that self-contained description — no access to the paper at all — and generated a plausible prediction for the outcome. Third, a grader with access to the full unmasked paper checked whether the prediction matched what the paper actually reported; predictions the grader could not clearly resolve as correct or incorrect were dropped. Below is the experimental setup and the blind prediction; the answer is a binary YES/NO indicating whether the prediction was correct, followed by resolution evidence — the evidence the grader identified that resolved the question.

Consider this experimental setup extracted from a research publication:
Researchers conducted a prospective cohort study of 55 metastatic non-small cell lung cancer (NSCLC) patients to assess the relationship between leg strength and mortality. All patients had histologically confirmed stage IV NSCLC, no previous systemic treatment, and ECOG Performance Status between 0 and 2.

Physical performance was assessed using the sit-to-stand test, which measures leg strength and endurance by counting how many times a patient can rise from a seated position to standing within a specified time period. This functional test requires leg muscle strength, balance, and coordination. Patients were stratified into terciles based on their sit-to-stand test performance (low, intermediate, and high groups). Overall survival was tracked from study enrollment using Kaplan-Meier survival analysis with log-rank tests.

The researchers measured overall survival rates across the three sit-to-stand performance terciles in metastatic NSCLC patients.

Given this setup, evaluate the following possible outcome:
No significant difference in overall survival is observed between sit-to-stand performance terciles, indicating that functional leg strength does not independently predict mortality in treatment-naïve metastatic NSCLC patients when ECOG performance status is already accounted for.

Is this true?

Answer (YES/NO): NO